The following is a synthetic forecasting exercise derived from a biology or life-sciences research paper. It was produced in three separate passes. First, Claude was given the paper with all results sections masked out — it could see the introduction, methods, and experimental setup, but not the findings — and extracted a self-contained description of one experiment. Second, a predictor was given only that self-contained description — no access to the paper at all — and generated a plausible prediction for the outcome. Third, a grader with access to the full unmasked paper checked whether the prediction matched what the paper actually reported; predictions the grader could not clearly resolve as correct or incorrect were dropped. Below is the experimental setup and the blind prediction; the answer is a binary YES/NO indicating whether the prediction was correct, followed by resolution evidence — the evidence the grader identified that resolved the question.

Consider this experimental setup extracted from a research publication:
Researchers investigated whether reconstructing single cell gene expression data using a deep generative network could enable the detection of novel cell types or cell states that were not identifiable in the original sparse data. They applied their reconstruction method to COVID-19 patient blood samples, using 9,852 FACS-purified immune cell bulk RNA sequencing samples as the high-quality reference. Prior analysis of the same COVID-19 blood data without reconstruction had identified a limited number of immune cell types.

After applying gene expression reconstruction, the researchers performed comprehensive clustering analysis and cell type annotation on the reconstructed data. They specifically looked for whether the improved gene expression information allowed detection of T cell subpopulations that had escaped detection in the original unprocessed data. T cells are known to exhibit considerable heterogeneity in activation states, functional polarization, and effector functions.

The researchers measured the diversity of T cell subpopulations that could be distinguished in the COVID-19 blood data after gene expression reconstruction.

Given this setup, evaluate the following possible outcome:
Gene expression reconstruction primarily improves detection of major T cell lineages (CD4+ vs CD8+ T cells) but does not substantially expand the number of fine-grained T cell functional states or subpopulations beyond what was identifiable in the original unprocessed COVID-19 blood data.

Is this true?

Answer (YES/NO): NO